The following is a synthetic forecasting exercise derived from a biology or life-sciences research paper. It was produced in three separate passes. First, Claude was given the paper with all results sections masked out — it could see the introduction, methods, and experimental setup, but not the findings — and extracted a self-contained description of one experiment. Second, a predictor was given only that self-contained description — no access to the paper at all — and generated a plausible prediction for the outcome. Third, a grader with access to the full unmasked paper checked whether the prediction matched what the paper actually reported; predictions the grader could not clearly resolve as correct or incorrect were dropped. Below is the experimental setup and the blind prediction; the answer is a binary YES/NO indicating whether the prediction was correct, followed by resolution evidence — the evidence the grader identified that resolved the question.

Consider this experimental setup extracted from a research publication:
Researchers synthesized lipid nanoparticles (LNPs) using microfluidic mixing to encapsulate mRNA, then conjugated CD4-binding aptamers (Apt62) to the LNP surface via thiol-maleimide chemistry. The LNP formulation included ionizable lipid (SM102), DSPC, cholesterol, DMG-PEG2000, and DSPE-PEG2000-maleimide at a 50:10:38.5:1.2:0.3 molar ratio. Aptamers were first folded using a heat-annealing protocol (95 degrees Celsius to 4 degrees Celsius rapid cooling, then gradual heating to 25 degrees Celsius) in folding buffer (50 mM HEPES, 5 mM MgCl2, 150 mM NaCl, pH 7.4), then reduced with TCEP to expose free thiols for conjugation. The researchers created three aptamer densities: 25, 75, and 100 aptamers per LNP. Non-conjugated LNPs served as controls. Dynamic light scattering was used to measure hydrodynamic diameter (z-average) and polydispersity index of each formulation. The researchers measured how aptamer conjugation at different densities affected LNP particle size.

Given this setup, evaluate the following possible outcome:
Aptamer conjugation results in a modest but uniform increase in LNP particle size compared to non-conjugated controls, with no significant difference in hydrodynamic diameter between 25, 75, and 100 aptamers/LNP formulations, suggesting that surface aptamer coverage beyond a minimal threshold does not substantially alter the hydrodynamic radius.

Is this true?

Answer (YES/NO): NO